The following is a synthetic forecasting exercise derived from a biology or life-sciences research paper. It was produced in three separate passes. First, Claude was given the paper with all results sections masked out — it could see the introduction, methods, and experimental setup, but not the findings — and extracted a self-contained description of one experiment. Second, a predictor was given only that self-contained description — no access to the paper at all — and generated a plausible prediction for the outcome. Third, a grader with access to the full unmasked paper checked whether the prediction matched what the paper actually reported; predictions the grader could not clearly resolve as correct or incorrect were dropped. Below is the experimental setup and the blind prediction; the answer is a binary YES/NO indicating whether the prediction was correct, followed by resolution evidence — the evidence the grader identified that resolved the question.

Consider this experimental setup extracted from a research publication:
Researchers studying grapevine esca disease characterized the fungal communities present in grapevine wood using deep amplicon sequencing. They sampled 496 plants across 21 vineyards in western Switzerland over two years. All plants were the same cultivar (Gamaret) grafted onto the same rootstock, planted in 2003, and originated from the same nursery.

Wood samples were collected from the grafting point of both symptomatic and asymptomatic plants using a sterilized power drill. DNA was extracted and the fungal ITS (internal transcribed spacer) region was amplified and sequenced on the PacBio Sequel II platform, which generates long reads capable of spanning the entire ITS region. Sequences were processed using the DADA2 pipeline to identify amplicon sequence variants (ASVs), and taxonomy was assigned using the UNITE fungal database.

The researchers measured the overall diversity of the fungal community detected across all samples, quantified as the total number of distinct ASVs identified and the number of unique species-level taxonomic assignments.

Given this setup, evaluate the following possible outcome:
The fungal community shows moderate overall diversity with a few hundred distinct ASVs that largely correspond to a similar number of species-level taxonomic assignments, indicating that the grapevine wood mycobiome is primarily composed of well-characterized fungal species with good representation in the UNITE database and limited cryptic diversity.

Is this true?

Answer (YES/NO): NO